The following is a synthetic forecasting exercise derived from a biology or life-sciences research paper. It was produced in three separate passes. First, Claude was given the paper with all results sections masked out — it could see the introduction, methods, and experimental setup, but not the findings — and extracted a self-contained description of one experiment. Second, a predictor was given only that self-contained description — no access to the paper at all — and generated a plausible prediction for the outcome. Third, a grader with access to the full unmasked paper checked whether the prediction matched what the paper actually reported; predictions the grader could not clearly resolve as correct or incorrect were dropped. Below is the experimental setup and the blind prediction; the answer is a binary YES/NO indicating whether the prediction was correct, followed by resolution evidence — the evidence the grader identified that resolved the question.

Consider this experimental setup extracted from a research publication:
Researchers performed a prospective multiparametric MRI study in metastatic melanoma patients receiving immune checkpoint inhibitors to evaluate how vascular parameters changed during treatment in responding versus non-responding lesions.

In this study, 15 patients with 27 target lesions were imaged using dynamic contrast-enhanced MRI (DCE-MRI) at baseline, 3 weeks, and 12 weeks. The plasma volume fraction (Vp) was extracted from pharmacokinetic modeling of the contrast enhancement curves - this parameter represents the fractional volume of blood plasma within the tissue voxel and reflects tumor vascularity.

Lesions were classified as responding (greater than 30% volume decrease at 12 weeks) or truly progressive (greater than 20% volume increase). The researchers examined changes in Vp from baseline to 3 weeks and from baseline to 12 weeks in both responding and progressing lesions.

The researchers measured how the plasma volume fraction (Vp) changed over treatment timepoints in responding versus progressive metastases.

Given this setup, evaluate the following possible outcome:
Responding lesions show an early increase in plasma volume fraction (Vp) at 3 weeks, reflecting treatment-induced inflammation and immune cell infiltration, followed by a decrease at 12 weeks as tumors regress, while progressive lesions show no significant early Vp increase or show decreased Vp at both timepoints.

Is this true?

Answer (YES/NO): NO